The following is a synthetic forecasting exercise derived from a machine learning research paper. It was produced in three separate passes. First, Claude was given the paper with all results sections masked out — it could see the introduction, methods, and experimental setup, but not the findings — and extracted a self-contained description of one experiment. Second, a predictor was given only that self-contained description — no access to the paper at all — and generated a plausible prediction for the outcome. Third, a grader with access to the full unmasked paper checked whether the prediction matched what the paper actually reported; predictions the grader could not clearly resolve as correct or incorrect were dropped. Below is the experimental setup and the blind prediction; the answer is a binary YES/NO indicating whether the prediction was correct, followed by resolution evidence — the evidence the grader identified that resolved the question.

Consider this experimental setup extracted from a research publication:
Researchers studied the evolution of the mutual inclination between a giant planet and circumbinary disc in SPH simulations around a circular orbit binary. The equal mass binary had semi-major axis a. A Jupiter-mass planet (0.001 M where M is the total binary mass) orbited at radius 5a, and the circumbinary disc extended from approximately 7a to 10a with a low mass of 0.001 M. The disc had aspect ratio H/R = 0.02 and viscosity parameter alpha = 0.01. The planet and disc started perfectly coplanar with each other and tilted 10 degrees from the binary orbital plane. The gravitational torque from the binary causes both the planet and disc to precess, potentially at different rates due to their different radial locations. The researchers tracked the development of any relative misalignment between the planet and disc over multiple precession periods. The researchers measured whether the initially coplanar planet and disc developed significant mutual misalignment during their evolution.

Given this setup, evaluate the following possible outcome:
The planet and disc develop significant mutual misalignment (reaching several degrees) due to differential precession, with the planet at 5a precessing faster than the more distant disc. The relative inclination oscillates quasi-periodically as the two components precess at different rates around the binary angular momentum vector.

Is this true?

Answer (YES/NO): YES